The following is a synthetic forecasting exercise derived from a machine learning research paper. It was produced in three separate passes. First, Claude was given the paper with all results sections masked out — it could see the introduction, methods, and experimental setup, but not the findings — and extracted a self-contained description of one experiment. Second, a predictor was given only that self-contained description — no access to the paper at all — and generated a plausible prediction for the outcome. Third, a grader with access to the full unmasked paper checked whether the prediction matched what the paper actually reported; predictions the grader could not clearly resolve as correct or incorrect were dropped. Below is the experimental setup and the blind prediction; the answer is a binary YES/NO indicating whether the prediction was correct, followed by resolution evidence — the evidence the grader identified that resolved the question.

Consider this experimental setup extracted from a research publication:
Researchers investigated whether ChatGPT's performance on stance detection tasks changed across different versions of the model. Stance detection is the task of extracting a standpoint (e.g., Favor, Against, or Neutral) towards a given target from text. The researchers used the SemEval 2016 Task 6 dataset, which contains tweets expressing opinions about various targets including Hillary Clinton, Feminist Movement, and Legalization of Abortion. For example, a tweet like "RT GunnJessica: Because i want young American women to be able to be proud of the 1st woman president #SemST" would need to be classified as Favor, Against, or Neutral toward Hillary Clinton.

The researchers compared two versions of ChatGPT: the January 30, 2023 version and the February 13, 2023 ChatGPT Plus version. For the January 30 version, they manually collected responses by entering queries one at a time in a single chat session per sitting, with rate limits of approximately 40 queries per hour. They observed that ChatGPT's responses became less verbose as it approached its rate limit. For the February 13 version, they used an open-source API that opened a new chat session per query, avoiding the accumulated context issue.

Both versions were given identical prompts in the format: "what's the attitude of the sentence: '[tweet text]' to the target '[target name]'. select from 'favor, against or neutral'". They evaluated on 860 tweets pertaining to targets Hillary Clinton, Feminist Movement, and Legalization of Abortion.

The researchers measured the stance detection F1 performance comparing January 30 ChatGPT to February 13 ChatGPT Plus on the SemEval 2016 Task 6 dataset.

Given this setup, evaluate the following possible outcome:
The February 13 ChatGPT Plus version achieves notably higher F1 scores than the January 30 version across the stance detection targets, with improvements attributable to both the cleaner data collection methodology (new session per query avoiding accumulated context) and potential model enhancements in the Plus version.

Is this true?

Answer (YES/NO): NO